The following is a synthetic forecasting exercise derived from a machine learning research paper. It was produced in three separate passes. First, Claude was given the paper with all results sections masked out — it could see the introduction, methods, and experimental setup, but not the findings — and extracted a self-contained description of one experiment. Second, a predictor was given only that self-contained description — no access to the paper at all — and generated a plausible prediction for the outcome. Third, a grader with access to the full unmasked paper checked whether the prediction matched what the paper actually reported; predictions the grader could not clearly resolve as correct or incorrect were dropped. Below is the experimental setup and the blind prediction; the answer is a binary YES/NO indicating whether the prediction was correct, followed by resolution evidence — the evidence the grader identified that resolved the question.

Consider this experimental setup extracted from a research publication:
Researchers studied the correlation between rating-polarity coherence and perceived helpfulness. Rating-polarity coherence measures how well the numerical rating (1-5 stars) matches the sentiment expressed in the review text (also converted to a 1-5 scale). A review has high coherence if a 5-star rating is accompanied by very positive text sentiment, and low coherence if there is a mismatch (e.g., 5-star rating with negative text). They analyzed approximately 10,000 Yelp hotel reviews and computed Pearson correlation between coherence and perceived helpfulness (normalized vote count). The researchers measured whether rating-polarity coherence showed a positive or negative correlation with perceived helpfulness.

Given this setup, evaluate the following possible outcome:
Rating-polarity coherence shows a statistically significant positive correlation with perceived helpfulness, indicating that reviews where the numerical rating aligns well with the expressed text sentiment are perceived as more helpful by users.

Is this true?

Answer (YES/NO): NO